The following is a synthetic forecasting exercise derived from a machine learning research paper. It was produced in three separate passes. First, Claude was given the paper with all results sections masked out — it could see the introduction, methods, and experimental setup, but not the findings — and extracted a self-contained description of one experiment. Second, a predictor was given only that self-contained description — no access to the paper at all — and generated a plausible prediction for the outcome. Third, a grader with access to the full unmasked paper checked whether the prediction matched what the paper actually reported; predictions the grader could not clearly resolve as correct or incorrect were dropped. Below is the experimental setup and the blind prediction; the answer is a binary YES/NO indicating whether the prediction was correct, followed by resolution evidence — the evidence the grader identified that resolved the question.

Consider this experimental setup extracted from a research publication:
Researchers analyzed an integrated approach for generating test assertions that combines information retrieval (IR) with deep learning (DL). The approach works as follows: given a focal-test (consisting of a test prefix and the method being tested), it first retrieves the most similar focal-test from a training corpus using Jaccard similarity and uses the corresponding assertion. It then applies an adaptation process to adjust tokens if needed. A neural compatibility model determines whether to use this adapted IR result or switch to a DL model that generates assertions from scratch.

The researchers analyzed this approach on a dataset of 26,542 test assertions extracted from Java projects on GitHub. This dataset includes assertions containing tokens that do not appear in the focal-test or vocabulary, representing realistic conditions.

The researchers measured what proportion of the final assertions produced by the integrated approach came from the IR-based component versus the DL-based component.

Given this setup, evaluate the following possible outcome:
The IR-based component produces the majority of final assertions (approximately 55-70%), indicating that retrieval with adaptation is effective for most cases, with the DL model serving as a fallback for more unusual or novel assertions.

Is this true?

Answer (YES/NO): NO